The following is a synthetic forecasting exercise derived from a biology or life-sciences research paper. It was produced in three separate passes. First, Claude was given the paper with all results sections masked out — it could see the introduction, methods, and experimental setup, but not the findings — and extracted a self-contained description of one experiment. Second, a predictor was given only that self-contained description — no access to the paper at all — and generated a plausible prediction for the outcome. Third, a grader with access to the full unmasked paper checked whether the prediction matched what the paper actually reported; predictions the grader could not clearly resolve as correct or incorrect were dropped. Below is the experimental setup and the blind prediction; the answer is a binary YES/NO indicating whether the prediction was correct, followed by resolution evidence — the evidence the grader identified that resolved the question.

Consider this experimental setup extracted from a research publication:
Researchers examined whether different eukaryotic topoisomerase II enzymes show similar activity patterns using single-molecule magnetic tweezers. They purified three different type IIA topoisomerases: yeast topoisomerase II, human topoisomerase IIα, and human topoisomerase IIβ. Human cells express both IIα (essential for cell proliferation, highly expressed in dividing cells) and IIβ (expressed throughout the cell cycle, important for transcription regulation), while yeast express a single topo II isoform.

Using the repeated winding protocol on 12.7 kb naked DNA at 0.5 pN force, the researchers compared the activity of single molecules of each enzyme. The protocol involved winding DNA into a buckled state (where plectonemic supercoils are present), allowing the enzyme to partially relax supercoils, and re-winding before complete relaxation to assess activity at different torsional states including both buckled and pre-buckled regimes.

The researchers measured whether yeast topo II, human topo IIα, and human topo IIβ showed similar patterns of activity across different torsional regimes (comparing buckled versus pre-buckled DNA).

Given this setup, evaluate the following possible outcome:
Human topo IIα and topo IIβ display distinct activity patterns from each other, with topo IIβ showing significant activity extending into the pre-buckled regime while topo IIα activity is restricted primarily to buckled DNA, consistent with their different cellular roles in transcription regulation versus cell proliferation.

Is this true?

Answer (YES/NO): NO